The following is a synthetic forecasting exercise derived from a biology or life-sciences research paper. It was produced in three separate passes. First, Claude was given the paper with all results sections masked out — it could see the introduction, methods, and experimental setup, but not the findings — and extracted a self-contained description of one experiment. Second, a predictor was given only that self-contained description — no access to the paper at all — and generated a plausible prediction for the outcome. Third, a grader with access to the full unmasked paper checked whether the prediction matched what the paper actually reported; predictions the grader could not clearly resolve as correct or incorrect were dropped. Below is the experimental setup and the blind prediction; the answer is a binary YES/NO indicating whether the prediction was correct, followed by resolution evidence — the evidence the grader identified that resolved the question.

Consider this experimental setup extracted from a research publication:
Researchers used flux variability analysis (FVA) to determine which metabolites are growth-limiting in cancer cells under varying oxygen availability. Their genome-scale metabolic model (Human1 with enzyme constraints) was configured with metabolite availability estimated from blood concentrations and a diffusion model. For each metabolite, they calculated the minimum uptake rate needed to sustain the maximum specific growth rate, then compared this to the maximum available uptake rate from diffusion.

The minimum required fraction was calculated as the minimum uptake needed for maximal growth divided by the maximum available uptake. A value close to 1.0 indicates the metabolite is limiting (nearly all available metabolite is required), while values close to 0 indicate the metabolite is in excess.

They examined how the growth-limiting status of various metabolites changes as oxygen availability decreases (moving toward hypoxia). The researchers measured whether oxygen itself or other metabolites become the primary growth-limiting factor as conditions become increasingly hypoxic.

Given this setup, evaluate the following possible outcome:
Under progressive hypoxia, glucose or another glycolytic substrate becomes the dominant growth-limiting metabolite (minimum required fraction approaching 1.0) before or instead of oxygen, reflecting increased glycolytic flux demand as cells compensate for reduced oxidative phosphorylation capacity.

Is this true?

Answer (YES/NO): NO